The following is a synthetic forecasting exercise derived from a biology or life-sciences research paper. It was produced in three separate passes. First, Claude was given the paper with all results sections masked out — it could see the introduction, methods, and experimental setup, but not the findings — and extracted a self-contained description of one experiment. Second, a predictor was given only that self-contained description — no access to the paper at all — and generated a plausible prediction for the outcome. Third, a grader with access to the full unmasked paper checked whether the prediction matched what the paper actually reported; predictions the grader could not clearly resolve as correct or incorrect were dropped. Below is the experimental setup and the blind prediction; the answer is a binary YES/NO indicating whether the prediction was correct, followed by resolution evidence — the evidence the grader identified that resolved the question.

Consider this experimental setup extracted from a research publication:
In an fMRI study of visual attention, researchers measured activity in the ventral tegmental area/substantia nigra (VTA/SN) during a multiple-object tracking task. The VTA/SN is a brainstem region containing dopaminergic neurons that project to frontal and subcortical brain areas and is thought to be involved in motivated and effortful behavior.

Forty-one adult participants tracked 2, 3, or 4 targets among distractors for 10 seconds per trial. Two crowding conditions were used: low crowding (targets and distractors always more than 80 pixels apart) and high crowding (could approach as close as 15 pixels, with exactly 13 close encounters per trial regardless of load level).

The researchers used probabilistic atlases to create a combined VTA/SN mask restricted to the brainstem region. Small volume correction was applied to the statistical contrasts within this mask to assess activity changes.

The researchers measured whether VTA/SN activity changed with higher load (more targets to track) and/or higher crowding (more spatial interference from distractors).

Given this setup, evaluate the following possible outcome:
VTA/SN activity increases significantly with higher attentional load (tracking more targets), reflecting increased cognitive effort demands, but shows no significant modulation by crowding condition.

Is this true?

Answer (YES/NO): NO